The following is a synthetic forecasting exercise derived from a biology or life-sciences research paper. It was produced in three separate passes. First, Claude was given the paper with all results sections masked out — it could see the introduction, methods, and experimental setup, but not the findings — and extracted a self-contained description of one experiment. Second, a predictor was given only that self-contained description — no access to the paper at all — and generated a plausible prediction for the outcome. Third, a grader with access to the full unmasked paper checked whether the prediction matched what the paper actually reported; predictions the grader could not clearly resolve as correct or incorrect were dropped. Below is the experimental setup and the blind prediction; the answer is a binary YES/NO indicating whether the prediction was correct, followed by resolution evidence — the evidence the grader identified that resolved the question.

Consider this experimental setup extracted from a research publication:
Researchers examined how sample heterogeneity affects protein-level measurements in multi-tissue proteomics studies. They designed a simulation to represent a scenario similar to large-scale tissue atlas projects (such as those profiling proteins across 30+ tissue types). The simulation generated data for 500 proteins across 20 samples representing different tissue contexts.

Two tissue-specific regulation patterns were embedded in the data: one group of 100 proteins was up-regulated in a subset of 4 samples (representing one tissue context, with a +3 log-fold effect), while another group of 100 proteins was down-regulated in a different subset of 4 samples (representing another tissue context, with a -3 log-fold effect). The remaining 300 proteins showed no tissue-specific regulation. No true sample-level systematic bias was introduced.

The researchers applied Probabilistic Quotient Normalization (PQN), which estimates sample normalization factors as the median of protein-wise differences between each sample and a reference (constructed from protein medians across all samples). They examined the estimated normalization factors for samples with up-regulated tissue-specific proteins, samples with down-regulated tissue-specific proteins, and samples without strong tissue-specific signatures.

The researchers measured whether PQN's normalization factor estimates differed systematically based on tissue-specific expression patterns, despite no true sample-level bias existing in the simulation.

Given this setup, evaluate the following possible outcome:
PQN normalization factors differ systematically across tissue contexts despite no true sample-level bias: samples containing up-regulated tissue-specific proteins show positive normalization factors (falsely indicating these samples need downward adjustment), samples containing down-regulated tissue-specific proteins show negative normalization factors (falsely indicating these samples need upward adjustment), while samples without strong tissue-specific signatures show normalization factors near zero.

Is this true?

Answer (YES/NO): YES